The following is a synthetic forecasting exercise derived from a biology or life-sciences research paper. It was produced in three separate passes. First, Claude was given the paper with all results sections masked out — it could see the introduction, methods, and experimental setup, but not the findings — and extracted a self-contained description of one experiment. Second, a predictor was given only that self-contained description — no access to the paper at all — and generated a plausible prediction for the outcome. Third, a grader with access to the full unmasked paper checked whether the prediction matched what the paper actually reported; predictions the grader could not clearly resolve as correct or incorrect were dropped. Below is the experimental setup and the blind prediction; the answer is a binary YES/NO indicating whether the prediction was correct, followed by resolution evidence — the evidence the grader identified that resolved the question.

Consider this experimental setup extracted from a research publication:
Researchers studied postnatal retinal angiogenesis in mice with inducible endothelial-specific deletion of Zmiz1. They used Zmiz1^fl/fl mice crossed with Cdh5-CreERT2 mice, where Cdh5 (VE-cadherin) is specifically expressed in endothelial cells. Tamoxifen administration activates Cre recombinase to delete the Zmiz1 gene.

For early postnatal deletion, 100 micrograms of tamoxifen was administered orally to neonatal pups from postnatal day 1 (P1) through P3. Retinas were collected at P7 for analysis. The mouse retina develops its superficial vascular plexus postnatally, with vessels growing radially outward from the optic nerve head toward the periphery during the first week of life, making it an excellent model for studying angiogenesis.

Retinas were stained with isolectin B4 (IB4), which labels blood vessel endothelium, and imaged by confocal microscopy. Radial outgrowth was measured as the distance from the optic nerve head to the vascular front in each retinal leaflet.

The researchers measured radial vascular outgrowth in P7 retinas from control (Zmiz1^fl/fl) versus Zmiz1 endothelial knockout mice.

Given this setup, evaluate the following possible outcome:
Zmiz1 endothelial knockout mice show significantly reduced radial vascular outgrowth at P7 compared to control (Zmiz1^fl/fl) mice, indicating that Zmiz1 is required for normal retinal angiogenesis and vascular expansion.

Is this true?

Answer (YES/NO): YES